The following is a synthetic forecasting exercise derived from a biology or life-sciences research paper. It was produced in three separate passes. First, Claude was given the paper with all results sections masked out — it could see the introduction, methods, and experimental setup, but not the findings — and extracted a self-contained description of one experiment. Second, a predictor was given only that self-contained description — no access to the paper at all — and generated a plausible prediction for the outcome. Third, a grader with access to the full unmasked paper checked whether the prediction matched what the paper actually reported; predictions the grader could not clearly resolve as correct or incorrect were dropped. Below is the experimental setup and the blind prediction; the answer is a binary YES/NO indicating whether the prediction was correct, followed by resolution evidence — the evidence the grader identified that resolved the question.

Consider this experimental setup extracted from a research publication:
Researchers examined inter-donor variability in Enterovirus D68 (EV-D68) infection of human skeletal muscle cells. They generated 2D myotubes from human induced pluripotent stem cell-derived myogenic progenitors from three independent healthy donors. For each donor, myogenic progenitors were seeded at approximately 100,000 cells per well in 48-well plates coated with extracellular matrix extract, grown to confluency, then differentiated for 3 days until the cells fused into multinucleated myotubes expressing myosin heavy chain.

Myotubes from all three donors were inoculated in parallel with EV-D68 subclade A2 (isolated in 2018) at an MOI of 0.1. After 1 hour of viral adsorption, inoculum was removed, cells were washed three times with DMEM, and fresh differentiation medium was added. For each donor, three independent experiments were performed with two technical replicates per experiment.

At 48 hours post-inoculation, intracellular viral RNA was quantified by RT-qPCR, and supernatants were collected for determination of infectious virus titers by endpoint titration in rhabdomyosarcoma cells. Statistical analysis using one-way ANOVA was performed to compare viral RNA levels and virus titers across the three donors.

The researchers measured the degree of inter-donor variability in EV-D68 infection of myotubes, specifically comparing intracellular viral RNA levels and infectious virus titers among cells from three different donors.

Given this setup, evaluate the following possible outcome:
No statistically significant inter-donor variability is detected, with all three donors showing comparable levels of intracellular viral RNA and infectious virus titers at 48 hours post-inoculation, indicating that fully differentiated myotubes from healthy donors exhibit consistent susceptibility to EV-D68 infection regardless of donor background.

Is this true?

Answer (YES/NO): YES